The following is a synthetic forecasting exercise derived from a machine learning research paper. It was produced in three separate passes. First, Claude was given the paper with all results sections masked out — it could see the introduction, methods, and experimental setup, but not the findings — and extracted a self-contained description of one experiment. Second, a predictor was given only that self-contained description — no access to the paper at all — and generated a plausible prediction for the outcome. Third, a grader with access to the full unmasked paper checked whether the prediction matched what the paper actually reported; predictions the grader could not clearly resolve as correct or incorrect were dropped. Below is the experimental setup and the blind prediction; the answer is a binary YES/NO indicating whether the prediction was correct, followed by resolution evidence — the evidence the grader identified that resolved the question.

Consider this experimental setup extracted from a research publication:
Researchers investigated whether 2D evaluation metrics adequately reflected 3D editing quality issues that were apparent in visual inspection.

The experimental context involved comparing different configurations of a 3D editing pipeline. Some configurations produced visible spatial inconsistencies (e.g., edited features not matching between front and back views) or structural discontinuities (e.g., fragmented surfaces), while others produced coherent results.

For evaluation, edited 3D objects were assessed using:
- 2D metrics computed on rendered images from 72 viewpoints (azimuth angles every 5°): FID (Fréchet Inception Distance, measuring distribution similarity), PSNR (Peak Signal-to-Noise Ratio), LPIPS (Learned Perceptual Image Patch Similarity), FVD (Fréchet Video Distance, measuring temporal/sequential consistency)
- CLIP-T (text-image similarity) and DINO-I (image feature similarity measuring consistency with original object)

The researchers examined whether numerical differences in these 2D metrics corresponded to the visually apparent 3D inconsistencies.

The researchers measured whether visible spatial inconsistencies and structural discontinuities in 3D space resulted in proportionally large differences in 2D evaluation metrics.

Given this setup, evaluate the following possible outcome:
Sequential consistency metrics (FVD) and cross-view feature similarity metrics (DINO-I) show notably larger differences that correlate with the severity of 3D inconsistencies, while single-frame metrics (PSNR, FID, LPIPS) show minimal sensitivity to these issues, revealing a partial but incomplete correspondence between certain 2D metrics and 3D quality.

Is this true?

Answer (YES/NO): NO